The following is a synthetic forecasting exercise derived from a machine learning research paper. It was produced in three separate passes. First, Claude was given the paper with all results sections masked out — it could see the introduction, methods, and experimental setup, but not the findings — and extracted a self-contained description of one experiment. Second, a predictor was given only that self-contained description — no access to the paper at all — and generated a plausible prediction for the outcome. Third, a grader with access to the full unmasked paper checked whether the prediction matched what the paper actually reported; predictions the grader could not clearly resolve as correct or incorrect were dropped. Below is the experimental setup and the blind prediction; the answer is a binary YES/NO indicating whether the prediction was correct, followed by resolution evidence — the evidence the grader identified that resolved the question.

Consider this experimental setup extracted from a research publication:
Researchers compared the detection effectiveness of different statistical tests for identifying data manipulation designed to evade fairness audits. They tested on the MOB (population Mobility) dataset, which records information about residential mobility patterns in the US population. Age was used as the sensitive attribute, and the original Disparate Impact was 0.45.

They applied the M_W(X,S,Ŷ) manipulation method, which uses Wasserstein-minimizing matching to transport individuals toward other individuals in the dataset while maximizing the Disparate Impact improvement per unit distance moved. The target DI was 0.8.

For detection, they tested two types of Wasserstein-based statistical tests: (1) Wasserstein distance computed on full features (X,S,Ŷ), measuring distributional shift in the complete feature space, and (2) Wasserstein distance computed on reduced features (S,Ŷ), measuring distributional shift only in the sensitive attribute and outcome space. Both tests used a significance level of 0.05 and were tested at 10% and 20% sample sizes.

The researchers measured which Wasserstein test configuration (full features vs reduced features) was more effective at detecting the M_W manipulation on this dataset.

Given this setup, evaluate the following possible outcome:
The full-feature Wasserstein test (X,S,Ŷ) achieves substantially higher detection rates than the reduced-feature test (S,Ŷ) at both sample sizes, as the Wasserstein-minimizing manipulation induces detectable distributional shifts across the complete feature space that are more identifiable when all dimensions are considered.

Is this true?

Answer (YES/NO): NO